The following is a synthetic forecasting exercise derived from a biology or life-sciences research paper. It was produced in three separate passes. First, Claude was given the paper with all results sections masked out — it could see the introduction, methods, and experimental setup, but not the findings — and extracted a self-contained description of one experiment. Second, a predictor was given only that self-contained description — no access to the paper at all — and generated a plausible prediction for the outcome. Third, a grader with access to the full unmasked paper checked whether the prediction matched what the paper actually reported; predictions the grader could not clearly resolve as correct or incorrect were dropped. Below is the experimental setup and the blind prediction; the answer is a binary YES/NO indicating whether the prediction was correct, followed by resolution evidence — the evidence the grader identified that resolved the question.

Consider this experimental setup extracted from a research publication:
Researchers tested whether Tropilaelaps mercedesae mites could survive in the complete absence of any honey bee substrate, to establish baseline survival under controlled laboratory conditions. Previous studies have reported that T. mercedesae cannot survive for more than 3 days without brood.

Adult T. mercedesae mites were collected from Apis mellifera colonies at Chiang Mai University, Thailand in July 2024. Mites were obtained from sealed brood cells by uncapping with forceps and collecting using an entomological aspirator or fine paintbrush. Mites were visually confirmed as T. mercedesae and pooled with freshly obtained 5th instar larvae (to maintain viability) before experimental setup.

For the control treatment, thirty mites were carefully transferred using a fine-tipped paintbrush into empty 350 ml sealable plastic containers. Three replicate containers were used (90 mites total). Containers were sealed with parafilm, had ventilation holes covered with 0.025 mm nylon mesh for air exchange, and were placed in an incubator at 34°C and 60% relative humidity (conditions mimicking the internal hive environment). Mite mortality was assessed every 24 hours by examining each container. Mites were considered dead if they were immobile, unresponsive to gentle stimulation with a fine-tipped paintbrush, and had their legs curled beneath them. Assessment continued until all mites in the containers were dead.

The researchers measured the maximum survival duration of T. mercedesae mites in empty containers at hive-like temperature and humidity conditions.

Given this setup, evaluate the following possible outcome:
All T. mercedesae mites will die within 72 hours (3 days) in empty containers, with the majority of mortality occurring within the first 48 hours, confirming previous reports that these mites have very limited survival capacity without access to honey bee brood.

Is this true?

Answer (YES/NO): YES